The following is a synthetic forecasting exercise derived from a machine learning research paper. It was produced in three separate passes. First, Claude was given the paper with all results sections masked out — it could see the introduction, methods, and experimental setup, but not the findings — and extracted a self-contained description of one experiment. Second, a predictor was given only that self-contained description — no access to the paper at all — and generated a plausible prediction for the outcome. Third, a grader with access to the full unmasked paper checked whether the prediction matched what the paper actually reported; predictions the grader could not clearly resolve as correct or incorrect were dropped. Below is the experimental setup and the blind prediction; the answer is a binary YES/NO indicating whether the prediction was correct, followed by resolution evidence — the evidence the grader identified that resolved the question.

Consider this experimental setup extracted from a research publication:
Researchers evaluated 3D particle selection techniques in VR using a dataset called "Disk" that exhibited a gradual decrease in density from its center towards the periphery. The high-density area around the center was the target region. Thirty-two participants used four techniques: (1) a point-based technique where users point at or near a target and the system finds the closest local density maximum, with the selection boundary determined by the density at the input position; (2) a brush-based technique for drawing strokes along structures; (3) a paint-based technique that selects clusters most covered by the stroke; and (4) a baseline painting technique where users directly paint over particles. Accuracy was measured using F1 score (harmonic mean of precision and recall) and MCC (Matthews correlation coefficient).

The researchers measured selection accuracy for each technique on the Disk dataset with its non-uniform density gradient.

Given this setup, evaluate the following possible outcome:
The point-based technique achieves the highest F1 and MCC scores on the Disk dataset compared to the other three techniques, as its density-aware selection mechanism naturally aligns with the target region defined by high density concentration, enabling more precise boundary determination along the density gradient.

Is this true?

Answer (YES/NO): NO